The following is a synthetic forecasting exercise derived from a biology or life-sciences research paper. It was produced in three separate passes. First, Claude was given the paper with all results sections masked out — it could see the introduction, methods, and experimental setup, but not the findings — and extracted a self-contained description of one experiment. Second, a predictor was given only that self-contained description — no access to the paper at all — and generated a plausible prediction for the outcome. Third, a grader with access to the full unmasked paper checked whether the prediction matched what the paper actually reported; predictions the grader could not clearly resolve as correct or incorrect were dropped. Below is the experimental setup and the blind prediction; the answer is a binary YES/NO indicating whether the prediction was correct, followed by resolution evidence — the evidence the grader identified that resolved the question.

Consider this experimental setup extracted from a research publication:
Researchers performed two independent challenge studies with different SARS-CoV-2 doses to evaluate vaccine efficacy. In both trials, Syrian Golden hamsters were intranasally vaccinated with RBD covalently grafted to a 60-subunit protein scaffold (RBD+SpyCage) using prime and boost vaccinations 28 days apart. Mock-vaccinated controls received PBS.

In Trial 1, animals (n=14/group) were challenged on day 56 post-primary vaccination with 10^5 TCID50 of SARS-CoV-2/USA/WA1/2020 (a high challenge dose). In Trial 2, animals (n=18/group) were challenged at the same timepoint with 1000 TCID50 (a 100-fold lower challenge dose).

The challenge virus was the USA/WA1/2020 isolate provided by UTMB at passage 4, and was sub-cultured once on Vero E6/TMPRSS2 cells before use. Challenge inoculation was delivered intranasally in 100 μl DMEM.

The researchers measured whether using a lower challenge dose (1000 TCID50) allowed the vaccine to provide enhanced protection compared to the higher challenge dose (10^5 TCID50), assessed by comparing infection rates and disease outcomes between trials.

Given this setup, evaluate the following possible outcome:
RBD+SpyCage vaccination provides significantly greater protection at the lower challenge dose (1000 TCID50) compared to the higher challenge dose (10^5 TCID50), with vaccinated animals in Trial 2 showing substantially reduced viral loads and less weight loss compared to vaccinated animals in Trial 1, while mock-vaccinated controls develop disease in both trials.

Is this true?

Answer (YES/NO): NO